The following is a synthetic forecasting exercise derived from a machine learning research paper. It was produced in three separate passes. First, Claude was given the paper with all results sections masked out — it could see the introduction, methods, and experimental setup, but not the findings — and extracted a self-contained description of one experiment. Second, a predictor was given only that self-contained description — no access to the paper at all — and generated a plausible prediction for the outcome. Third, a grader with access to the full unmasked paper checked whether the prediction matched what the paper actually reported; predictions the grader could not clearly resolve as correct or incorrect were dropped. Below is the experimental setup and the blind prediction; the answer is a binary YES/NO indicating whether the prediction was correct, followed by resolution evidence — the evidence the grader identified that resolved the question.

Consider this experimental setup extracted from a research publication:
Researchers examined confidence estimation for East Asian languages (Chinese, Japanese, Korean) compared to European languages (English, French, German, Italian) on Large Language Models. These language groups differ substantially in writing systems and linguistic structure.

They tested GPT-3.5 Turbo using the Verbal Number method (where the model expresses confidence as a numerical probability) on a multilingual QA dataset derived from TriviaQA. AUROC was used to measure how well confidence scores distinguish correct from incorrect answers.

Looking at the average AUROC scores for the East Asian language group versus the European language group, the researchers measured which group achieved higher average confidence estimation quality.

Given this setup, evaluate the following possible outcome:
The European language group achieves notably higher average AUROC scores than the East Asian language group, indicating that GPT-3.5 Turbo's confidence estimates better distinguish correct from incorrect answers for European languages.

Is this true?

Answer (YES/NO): NO